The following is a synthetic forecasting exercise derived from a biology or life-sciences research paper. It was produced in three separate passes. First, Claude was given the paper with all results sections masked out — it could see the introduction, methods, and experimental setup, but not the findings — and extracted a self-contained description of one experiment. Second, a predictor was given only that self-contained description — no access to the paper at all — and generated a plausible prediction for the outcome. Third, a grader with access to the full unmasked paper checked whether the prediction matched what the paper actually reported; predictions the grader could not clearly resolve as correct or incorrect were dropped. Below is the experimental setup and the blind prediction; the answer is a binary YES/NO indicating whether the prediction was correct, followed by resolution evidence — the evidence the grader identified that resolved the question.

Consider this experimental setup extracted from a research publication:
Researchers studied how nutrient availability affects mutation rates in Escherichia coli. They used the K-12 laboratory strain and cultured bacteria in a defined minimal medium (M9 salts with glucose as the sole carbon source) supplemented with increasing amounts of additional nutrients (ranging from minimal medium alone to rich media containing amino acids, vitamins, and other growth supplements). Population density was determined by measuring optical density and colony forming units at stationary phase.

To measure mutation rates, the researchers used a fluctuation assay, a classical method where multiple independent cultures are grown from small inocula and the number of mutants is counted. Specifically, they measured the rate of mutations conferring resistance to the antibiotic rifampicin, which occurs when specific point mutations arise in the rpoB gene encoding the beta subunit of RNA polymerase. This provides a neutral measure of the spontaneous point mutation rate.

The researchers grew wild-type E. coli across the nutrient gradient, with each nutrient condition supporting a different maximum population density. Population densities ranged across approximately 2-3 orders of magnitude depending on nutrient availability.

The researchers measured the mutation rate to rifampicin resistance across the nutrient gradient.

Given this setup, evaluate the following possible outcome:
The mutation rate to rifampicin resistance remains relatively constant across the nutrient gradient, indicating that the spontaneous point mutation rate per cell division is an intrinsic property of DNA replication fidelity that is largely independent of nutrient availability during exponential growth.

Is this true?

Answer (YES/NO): NO